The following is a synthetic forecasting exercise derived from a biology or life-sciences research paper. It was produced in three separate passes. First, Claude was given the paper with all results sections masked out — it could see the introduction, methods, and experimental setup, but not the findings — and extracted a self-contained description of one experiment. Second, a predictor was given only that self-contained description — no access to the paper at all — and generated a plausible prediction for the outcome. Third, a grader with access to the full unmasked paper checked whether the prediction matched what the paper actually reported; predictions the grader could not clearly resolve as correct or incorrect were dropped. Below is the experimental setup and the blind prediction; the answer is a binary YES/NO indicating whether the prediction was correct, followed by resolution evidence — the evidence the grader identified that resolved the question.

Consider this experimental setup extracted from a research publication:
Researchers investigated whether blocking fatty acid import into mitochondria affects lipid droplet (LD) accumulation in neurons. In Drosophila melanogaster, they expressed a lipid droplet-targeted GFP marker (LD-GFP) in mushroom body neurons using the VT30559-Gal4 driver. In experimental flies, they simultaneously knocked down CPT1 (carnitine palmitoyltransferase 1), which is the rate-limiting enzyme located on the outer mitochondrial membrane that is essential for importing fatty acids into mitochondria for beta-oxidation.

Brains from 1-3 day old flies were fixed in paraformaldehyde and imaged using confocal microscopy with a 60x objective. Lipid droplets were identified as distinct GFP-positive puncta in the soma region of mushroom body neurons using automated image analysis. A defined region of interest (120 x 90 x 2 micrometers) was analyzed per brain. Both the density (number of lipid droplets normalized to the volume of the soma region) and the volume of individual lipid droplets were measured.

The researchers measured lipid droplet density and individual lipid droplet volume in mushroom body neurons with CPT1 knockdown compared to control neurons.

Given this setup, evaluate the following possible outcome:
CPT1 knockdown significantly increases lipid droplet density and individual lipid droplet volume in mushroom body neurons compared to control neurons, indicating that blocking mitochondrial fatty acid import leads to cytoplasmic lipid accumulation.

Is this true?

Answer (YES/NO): NO